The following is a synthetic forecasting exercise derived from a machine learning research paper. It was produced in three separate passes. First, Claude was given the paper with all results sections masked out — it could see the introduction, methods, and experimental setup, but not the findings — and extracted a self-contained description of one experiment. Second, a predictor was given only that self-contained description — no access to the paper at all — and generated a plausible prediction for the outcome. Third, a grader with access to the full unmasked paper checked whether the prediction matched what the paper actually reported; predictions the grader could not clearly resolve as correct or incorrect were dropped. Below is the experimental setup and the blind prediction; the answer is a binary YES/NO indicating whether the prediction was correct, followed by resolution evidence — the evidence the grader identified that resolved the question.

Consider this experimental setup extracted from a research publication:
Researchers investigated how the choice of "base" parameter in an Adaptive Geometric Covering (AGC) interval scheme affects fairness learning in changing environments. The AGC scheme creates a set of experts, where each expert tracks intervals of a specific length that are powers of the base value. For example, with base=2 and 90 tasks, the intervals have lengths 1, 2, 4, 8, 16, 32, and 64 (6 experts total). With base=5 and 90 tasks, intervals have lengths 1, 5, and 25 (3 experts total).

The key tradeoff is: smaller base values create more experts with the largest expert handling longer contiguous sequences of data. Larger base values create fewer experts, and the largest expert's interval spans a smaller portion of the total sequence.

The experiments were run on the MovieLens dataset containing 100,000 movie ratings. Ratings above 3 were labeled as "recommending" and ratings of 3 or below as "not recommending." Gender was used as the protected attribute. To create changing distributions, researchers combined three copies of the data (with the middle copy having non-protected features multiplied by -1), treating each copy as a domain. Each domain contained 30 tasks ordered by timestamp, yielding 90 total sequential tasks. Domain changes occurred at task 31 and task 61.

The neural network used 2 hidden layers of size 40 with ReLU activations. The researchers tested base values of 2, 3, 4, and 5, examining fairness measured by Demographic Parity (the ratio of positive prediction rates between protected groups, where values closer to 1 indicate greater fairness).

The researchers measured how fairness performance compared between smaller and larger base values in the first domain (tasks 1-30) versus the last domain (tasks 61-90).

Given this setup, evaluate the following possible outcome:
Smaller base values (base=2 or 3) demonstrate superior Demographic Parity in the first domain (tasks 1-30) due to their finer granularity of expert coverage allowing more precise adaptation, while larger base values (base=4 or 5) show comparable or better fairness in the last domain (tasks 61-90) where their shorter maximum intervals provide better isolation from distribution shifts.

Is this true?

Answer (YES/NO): YES